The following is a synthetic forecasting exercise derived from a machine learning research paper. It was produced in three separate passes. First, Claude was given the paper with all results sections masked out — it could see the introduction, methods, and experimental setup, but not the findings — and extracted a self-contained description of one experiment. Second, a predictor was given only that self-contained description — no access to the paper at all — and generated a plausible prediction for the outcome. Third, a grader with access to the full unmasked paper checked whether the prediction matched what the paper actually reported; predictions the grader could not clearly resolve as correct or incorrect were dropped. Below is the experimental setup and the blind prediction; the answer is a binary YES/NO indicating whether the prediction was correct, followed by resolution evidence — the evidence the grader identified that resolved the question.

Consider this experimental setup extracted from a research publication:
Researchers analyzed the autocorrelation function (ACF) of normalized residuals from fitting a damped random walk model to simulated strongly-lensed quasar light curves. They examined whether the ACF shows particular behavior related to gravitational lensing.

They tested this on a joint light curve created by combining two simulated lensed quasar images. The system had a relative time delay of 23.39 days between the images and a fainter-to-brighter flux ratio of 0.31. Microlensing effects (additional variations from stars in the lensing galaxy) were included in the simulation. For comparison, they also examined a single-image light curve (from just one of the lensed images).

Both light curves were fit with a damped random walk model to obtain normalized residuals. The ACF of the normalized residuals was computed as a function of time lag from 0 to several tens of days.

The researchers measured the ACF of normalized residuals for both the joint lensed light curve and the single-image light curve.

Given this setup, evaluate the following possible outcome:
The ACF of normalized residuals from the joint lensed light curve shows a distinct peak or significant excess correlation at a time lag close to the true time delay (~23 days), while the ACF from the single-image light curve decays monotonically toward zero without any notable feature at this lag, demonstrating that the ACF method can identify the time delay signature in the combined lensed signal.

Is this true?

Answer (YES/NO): YES